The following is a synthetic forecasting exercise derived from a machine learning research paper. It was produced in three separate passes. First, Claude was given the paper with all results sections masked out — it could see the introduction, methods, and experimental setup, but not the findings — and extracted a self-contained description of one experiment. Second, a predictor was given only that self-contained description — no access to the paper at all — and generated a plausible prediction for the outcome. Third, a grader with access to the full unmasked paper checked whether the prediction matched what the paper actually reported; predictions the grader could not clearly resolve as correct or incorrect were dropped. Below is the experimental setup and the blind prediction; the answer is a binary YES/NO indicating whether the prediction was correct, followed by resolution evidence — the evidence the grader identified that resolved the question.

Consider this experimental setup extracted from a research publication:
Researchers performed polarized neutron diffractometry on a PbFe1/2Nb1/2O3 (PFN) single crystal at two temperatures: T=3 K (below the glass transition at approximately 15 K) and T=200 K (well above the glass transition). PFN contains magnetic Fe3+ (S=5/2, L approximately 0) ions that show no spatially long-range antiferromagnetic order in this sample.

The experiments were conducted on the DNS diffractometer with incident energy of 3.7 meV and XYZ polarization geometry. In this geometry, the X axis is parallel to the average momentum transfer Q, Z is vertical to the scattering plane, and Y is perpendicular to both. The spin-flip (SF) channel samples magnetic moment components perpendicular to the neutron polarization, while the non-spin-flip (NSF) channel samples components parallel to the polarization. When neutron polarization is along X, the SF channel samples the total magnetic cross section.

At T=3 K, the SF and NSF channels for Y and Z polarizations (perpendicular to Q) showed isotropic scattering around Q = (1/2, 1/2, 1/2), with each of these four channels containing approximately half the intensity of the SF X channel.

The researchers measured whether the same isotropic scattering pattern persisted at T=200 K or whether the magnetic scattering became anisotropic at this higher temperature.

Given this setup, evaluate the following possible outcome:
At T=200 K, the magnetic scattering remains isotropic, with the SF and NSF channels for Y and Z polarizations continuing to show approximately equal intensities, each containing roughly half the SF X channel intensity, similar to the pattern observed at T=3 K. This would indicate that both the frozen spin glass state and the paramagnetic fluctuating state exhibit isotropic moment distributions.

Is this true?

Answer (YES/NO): YES